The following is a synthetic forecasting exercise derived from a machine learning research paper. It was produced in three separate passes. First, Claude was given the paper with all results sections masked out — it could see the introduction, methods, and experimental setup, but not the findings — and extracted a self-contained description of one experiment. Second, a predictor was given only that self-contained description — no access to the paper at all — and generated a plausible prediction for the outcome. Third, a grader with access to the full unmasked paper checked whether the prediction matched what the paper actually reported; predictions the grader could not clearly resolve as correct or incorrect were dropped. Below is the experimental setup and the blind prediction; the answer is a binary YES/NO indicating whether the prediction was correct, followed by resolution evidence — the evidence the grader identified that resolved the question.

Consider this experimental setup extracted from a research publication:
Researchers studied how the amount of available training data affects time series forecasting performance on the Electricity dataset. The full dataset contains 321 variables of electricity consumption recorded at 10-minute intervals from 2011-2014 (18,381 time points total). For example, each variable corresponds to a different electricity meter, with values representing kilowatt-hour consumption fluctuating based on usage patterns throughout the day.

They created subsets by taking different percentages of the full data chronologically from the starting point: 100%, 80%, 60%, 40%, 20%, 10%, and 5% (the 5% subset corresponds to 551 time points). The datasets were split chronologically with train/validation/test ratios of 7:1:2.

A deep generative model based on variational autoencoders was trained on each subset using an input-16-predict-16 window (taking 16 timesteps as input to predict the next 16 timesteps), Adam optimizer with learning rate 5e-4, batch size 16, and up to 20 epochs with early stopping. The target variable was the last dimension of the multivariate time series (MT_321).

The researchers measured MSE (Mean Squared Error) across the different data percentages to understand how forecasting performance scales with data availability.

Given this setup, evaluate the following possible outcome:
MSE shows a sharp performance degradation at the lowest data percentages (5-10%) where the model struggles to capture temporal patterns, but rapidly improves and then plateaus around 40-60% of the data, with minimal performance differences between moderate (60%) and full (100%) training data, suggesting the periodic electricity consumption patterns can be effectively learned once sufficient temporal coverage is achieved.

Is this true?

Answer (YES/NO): NO